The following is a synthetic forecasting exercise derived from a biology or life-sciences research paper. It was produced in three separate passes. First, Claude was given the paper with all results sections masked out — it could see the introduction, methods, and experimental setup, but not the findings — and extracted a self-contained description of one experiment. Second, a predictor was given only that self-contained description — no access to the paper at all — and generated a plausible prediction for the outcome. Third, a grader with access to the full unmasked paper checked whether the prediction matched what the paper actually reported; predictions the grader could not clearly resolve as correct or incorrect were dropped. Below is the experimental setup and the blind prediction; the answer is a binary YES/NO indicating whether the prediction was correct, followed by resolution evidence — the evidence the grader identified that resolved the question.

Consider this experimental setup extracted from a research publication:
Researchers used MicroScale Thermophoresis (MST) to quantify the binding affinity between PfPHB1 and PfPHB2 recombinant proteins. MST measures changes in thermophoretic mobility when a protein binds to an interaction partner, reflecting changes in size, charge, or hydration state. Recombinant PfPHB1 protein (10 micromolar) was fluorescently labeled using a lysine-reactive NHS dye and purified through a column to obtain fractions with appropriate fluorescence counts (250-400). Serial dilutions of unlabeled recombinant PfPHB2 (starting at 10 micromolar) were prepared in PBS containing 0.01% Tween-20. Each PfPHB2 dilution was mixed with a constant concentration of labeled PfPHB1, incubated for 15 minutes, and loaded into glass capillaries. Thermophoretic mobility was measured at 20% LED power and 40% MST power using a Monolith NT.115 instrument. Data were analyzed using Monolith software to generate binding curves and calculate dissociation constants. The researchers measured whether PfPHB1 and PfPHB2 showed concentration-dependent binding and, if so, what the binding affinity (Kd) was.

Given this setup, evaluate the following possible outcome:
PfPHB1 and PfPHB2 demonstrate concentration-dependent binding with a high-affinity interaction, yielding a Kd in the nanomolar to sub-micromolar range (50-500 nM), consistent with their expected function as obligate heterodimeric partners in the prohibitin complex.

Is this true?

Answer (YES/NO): YES